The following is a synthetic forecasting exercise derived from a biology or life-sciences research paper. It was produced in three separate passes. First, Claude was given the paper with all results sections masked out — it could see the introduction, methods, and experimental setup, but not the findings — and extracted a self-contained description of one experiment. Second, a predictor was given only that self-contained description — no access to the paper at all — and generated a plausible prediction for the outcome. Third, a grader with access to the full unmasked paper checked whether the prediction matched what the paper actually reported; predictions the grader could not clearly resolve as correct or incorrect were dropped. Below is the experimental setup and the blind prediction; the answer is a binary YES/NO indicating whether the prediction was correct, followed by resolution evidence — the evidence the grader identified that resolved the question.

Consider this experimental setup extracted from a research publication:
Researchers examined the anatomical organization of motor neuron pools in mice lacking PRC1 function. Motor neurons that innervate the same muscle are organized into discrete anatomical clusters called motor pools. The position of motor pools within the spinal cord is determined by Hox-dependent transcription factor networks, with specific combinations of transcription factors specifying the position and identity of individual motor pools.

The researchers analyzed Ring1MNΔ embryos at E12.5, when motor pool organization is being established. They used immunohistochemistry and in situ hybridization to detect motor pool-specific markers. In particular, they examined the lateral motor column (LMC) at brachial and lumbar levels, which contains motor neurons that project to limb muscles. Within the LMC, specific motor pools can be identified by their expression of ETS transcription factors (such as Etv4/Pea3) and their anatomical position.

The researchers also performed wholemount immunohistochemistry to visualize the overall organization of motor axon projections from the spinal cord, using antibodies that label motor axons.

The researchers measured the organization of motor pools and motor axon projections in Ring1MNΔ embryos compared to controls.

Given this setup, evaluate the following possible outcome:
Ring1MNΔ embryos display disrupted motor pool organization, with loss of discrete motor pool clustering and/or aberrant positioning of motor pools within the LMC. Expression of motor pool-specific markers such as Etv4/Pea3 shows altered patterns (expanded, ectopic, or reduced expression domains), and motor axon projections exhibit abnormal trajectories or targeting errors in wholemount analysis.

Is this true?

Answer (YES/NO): YES